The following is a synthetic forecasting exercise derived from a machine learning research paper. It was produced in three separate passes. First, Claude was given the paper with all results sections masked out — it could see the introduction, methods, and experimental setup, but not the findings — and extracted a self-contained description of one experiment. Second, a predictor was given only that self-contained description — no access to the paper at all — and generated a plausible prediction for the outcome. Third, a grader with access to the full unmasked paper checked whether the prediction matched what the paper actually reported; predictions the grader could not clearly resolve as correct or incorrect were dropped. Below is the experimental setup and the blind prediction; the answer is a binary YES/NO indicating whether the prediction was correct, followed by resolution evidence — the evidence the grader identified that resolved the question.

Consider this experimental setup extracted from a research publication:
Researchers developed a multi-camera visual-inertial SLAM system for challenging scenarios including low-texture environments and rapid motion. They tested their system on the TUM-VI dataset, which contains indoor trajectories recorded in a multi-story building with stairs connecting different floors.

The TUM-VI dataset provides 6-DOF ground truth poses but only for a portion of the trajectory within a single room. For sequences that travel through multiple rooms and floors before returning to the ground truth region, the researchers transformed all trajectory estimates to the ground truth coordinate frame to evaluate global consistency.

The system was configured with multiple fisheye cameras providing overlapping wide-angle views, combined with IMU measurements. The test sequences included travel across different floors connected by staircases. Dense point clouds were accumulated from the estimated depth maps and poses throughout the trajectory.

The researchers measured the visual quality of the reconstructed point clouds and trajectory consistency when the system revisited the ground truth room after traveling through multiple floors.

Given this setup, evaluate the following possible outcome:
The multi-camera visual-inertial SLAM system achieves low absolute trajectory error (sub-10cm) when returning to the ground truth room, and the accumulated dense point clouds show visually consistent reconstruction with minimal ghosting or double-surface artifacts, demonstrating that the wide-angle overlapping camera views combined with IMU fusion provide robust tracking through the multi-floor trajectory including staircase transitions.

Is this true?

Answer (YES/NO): YES